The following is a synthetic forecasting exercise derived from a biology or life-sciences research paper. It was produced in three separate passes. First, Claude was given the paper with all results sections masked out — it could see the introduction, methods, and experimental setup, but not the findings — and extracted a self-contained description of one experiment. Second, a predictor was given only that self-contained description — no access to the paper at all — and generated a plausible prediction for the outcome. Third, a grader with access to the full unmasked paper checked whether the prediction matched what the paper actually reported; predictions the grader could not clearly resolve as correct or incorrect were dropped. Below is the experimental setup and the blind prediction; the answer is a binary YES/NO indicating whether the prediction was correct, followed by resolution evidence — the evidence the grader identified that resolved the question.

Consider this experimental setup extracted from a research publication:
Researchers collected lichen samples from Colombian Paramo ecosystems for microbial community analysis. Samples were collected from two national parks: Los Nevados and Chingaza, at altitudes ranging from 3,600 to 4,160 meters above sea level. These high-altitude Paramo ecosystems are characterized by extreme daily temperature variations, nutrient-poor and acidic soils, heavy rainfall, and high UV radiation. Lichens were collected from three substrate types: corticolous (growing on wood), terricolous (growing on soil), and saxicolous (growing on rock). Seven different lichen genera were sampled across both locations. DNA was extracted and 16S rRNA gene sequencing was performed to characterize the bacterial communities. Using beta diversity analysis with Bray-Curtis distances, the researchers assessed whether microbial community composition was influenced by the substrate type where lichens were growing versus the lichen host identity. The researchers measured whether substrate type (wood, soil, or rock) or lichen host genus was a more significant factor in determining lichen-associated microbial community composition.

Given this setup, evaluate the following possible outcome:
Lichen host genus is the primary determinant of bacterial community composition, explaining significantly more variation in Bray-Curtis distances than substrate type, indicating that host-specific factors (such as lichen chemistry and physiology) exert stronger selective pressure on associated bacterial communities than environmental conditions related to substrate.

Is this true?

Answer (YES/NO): YES